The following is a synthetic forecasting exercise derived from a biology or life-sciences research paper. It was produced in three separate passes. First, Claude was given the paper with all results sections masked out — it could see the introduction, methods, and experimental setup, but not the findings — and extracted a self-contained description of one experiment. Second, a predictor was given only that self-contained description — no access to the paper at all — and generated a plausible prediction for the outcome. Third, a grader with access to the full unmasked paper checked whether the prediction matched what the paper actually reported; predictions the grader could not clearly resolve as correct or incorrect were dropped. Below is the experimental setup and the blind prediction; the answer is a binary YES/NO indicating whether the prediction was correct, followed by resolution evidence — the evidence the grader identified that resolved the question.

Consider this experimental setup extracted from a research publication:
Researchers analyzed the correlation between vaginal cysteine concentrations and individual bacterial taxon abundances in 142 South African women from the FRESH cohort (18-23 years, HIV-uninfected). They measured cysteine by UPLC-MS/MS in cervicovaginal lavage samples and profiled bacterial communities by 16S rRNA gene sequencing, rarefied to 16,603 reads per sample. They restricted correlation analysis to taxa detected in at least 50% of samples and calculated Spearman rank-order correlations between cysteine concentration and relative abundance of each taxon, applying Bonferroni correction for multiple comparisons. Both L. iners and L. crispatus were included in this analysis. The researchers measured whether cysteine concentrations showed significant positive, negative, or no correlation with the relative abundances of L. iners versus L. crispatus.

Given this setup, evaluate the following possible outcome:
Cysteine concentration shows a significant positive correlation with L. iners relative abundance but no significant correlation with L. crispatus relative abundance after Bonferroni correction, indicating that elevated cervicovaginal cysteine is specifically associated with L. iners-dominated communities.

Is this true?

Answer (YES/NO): NO